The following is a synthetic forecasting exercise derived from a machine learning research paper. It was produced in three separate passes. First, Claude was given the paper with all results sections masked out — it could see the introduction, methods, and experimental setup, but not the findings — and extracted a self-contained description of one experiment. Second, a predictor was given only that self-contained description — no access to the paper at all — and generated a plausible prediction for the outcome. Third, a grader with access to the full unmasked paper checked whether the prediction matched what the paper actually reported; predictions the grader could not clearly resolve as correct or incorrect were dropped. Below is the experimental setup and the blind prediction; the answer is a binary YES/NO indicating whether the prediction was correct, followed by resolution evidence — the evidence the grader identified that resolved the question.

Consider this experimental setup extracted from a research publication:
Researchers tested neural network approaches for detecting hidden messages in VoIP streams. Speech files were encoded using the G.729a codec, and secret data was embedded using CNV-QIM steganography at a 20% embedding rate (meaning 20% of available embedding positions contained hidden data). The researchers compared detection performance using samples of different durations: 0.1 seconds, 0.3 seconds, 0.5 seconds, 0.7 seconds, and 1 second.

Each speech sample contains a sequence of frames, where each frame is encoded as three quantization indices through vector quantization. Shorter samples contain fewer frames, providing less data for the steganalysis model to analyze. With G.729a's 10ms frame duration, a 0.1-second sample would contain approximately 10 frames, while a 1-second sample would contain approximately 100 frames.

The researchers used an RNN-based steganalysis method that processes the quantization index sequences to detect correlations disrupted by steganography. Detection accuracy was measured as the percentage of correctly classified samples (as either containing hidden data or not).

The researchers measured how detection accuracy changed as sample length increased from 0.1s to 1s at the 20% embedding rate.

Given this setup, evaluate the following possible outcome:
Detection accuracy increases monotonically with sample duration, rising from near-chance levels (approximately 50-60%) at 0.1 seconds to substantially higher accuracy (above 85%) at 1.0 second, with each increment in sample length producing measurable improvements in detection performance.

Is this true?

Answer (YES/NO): NO